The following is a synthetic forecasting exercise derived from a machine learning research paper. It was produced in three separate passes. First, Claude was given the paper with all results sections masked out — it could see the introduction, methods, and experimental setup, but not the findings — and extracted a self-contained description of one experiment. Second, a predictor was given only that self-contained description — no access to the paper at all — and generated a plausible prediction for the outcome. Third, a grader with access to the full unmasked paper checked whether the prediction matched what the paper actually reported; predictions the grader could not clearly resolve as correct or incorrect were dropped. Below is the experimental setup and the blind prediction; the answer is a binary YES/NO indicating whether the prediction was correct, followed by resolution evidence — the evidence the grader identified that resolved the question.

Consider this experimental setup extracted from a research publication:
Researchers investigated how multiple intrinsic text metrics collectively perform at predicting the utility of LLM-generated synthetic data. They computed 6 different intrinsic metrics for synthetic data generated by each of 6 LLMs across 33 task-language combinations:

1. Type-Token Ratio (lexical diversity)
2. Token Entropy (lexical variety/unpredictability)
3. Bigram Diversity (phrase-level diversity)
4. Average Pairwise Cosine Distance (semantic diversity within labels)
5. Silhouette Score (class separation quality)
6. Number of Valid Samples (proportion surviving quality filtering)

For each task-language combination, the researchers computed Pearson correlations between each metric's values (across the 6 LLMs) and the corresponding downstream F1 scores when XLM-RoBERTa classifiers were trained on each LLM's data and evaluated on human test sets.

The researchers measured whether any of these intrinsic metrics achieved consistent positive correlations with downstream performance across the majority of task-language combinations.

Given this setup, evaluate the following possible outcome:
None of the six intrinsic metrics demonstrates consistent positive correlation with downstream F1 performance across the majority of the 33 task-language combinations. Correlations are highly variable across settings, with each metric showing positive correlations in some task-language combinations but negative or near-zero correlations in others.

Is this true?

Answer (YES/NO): YES